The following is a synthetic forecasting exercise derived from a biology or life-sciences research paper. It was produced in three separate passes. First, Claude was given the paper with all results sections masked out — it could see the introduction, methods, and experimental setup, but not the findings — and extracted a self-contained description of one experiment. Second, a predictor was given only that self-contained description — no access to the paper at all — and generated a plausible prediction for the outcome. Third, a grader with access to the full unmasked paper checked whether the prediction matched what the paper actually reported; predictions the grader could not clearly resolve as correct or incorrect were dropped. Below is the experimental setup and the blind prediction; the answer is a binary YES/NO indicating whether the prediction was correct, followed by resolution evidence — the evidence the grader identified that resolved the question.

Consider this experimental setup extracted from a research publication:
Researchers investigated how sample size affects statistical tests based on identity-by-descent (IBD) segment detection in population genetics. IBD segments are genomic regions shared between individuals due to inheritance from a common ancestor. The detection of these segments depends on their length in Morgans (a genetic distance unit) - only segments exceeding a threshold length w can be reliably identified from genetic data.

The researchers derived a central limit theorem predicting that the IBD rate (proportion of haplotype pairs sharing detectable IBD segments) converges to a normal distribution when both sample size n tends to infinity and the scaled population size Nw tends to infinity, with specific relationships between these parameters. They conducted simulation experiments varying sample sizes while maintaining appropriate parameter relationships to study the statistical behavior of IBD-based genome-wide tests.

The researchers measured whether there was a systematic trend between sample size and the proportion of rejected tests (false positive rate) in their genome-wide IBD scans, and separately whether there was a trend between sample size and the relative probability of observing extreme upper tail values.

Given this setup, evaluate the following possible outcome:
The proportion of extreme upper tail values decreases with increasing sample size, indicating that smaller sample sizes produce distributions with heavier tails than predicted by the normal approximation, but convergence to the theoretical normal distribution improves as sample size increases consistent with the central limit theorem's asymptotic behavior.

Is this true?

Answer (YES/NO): NO